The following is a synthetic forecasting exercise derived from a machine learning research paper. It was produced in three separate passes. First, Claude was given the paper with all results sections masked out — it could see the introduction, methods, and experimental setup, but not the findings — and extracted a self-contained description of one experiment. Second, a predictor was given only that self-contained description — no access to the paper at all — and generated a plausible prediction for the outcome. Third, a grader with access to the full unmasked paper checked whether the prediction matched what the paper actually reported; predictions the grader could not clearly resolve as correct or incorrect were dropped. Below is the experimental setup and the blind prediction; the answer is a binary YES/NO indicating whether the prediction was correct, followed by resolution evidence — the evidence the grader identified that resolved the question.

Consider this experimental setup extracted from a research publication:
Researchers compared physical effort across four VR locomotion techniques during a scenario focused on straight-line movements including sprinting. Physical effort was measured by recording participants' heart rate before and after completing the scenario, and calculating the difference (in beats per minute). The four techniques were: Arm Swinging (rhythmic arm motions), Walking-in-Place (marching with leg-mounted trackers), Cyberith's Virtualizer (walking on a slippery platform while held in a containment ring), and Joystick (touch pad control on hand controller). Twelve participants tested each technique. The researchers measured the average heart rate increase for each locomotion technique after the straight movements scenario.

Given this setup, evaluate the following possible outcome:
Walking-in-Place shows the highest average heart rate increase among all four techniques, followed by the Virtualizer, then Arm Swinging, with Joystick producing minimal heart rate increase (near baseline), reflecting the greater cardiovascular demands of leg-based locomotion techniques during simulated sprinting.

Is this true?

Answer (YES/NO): NO